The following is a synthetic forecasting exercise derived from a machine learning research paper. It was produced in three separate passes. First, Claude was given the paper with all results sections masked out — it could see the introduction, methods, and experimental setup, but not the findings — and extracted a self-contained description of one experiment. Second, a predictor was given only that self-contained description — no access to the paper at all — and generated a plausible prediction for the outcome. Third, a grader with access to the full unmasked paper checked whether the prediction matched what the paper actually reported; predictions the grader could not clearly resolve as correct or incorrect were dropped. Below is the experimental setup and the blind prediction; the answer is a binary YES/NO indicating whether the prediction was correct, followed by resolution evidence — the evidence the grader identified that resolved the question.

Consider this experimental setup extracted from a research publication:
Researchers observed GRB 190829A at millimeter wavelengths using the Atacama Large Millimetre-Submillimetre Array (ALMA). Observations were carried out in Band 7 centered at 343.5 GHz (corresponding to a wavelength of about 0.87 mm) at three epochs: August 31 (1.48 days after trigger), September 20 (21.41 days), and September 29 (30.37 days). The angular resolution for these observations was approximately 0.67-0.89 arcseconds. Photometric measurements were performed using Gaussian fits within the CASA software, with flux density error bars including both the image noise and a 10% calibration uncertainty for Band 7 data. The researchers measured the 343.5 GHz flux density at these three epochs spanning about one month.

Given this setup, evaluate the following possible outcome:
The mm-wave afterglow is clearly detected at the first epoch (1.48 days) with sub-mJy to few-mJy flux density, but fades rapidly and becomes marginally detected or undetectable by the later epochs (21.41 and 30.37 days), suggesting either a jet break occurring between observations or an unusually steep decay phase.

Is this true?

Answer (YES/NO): NO